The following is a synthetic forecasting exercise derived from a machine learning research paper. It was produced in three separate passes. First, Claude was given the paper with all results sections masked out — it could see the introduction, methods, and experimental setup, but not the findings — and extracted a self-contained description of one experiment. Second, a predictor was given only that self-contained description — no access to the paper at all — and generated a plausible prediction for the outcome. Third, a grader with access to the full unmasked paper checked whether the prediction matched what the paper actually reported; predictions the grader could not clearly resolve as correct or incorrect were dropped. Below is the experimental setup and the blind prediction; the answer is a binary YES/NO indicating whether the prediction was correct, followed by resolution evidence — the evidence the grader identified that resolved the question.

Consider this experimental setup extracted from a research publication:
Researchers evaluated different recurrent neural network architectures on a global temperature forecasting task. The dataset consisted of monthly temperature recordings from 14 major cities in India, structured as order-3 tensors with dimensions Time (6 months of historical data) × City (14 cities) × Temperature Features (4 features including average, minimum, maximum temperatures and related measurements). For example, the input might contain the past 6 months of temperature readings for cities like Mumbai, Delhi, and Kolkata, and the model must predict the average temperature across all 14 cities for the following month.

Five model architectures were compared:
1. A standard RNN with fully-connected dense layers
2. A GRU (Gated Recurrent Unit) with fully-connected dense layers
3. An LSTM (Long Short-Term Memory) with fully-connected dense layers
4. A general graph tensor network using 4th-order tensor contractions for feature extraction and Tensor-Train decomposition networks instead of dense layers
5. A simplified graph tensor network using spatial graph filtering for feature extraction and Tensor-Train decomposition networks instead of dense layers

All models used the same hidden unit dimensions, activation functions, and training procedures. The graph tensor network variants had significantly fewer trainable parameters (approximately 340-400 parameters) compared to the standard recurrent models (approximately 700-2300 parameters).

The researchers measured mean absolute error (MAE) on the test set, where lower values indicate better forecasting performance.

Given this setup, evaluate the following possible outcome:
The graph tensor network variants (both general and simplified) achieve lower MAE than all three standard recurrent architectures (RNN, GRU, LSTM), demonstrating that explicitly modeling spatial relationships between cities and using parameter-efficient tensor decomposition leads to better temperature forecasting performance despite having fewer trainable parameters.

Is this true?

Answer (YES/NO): NO